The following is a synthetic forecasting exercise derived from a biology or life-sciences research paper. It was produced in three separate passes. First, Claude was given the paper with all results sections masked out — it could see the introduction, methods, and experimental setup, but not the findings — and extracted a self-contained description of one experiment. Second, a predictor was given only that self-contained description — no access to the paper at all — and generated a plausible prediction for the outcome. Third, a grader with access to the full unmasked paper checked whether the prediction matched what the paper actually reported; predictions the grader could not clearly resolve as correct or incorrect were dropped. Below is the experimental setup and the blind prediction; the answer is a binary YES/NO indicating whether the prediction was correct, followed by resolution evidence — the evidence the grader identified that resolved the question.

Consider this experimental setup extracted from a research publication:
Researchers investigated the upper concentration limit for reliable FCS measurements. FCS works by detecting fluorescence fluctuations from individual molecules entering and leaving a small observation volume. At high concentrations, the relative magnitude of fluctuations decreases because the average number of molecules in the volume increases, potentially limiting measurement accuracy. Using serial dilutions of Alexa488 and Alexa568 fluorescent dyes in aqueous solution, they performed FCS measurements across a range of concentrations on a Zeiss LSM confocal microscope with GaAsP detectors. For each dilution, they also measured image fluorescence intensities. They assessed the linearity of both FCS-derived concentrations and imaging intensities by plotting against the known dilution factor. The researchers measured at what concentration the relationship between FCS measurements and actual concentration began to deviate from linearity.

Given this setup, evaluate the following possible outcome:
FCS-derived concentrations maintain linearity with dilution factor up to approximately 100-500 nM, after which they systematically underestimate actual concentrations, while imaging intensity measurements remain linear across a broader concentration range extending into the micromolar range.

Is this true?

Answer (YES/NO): NO